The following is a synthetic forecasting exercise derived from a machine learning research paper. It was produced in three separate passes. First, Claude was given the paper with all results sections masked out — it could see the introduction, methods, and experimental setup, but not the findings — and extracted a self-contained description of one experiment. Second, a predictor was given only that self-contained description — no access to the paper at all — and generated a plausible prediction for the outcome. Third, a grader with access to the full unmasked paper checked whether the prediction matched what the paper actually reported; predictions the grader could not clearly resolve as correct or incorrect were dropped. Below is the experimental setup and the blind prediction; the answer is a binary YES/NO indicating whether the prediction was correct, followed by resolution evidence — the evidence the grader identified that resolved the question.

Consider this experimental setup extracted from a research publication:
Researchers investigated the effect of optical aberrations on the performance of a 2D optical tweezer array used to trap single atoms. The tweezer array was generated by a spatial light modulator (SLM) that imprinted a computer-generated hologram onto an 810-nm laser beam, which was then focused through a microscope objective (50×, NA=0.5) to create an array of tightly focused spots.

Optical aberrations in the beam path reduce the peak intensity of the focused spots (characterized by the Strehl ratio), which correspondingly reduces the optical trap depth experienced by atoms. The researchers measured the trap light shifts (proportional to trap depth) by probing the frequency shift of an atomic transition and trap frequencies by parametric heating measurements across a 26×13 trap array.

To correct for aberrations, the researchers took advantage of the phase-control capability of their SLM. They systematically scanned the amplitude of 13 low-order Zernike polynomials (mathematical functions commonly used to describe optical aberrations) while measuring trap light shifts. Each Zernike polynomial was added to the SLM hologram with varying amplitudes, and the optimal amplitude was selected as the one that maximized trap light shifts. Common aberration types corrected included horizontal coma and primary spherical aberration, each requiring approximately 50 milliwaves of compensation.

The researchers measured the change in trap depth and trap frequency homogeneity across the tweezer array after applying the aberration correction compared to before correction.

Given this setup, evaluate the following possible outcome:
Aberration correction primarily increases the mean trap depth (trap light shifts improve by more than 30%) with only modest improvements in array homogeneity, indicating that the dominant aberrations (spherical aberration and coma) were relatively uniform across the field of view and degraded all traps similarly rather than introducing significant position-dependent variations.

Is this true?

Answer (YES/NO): NO